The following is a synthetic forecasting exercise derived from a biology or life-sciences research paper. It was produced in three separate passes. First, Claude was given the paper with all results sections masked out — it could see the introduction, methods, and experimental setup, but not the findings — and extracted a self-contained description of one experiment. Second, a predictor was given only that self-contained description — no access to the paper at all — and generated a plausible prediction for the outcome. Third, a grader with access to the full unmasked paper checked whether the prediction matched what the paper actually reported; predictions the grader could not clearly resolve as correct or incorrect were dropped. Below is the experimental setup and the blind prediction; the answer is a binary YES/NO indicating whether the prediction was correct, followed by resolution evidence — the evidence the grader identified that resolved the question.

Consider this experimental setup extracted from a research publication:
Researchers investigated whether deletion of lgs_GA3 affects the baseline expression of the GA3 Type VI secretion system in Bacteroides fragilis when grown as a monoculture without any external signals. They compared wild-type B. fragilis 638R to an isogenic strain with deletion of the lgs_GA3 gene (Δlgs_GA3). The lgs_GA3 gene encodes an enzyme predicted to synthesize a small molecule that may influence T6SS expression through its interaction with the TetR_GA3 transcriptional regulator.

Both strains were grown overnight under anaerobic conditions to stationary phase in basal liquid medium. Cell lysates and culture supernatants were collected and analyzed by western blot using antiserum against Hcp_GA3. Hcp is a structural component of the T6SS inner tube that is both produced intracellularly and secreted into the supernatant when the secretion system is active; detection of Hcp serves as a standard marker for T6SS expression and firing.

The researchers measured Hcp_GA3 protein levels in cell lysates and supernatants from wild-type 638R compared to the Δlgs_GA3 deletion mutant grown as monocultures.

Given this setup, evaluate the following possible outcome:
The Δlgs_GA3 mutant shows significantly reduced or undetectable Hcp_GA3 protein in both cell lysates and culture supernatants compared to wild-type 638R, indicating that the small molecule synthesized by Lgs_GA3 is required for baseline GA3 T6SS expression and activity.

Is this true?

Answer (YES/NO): YES